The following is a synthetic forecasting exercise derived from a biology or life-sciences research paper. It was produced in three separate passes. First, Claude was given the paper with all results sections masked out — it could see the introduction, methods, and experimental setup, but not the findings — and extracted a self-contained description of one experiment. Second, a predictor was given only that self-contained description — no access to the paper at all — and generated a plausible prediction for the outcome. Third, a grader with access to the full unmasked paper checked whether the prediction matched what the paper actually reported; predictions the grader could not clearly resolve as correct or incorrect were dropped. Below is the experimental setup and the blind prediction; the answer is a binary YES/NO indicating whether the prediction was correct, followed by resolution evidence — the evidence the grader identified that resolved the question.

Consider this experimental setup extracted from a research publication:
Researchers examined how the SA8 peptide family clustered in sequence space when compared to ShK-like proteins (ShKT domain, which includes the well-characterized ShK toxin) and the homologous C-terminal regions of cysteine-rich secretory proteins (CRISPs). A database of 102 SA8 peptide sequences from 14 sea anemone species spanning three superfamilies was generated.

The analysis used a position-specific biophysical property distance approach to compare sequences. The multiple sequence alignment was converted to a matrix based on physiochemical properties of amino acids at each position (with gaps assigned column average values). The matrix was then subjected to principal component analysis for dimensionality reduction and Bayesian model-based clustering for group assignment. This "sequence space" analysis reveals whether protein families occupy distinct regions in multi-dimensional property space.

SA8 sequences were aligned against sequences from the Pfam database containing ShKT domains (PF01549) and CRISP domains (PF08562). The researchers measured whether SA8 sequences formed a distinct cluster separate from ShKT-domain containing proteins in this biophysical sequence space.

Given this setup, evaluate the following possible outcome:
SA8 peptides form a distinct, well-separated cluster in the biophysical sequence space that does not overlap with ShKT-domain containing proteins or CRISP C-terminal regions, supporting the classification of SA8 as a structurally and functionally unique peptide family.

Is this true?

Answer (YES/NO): YES